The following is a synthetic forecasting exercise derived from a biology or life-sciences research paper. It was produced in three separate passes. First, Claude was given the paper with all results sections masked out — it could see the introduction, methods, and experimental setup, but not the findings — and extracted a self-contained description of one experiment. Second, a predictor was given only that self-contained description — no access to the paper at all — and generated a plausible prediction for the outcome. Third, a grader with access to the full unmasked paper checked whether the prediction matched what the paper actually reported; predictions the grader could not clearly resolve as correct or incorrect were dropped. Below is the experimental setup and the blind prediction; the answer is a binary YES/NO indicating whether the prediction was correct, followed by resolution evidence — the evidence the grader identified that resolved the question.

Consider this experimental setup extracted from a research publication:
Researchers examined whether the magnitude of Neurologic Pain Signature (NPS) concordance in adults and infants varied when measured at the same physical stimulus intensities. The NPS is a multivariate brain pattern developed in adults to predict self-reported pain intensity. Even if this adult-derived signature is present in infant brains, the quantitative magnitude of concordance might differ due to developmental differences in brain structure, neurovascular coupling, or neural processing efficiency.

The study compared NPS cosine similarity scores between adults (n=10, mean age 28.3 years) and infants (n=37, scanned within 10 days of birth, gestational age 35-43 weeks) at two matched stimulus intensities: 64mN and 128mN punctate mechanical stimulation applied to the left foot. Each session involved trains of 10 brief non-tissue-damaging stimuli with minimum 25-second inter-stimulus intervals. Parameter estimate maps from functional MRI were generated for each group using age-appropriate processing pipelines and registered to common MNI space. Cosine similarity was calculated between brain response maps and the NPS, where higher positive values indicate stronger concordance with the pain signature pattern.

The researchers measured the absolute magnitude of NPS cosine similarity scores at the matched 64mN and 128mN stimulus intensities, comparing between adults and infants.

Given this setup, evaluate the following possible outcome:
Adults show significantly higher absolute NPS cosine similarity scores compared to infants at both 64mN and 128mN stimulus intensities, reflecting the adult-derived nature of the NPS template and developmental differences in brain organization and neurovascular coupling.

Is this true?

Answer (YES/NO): NO